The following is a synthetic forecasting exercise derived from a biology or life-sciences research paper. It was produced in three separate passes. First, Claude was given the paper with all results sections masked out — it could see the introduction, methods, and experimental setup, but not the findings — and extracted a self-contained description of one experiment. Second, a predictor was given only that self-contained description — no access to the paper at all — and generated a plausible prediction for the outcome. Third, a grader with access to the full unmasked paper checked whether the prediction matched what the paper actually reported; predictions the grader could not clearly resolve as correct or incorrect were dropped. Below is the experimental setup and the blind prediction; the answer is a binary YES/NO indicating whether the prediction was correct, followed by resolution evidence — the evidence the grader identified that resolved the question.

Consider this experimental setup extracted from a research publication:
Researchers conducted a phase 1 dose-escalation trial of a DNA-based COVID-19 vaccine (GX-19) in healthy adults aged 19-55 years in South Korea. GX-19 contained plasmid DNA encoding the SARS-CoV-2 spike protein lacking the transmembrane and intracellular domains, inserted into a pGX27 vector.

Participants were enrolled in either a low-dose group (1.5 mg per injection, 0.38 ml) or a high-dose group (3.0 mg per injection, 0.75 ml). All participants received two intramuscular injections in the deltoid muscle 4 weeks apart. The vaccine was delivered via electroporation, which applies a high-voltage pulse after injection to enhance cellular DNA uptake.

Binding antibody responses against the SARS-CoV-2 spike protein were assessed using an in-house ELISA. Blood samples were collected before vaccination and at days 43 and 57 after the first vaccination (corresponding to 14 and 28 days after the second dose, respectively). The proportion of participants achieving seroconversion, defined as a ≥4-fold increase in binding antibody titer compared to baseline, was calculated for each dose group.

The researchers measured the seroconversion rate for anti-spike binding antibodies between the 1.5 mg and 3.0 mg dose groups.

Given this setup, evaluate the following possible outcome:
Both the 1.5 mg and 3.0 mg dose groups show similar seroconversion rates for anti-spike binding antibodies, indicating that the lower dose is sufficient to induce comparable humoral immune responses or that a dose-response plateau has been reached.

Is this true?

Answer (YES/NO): NO